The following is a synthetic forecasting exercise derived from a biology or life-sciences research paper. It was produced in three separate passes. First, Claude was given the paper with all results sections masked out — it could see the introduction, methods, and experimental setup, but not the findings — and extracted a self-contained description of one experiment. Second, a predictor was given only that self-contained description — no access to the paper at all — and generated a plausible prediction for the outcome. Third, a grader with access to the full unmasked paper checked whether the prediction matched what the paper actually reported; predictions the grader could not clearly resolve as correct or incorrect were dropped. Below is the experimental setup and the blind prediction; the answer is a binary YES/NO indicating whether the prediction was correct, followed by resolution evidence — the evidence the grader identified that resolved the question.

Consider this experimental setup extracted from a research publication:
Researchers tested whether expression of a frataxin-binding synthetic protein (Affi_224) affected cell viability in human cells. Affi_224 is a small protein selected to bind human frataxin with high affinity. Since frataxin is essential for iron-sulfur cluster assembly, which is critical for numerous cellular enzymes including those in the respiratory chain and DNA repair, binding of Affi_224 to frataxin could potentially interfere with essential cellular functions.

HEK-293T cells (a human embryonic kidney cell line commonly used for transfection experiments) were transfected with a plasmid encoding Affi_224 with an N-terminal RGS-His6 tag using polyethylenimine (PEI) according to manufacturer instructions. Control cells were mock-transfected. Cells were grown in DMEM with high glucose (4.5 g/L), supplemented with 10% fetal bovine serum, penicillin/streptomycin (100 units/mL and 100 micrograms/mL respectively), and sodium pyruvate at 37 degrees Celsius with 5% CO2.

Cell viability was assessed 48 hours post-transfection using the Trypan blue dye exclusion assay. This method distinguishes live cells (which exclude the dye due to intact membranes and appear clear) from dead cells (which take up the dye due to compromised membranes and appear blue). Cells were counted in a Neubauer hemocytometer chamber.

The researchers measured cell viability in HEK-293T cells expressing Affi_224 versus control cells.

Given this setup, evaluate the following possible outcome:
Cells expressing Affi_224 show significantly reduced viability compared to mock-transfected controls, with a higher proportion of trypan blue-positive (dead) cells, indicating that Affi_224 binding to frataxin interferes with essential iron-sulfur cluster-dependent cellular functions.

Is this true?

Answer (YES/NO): NO